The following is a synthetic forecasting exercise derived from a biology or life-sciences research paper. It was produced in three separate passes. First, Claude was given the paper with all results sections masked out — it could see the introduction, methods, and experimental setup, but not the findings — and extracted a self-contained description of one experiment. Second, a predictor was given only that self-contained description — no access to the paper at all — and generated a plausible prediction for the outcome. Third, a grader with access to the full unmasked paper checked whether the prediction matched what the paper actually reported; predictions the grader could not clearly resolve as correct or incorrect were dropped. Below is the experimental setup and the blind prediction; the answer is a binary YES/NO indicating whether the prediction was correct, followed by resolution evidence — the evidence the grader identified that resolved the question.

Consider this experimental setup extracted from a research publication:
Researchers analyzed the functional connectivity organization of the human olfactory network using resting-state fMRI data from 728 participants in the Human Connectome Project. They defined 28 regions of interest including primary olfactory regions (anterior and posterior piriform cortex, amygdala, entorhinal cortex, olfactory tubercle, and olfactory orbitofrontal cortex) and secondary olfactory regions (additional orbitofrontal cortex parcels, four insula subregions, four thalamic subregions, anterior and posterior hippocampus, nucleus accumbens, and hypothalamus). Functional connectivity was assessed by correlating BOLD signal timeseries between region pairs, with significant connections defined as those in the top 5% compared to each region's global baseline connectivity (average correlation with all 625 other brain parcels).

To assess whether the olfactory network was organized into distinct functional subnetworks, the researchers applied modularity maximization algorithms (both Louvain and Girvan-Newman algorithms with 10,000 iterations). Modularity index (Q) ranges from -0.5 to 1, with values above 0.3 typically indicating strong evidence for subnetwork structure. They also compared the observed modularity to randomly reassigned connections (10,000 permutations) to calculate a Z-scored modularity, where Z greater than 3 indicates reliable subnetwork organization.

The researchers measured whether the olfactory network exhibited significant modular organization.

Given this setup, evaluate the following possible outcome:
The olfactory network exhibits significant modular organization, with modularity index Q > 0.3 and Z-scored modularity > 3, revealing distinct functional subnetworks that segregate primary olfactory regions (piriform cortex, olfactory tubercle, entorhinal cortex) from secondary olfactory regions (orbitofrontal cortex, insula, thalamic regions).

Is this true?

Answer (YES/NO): NO